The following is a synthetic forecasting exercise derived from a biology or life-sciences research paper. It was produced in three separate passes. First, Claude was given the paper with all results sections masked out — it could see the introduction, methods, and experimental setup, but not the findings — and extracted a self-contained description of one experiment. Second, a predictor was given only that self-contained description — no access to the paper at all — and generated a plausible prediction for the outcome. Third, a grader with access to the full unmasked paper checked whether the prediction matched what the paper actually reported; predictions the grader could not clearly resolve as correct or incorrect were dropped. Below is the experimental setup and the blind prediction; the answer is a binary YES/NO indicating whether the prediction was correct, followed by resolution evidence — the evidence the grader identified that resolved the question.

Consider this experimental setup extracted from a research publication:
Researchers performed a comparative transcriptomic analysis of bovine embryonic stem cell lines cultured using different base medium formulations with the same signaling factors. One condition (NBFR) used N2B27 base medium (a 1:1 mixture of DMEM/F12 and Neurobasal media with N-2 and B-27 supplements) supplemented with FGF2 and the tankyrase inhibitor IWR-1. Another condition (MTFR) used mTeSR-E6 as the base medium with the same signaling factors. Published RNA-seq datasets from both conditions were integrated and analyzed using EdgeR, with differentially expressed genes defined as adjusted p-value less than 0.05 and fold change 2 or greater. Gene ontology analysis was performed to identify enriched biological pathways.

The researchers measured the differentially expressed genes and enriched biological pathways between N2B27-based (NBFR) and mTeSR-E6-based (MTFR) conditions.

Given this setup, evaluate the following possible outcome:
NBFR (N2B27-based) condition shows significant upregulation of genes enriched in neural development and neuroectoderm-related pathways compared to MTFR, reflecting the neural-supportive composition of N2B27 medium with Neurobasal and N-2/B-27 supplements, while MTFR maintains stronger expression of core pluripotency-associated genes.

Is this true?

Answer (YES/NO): NO